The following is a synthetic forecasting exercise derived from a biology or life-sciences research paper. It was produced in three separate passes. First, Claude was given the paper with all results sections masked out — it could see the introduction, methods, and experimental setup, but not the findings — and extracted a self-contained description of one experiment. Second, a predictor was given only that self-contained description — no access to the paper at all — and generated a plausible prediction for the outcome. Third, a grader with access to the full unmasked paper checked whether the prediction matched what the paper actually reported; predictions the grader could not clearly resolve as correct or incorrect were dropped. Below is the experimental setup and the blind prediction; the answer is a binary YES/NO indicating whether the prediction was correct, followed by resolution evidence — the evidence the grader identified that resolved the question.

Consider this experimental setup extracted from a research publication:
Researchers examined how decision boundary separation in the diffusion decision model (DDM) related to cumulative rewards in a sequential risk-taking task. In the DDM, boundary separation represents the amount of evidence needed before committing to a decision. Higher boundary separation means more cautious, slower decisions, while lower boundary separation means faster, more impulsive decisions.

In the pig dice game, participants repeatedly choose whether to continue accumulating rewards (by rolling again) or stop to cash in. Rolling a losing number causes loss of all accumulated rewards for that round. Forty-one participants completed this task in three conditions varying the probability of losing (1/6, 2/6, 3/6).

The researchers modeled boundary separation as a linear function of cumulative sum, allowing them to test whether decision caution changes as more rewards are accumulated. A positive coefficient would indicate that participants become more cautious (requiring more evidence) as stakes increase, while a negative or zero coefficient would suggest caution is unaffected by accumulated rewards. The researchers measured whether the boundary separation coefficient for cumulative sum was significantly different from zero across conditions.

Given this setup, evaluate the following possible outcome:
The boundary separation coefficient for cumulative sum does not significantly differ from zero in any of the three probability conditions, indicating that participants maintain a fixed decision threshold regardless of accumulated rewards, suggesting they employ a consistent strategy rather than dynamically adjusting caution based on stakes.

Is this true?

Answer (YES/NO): NO